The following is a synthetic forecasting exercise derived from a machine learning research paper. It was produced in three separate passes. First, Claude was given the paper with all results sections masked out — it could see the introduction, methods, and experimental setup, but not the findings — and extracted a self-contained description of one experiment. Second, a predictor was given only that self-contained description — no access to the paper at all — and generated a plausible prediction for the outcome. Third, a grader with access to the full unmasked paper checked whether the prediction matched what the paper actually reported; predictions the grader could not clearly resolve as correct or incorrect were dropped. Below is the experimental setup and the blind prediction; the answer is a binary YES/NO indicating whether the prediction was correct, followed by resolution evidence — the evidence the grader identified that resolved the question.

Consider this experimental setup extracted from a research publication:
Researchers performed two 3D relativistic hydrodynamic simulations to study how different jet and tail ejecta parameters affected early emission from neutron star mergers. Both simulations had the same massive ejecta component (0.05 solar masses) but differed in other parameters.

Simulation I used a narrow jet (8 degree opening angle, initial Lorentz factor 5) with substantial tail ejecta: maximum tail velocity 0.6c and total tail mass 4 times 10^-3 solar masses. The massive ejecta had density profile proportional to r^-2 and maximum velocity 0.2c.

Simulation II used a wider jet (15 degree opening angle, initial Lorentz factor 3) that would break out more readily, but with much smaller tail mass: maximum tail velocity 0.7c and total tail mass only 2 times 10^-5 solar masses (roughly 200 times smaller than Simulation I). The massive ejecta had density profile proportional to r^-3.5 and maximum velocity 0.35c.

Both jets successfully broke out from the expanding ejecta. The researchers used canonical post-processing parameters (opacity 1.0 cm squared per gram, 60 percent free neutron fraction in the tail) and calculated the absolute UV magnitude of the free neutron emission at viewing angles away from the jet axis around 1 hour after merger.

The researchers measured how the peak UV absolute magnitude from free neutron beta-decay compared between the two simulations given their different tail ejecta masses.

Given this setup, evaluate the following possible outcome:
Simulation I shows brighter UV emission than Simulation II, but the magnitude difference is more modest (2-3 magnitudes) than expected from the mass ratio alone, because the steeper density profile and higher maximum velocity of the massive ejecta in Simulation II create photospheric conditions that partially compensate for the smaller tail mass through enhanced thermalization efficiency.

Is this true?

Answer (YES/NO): NO